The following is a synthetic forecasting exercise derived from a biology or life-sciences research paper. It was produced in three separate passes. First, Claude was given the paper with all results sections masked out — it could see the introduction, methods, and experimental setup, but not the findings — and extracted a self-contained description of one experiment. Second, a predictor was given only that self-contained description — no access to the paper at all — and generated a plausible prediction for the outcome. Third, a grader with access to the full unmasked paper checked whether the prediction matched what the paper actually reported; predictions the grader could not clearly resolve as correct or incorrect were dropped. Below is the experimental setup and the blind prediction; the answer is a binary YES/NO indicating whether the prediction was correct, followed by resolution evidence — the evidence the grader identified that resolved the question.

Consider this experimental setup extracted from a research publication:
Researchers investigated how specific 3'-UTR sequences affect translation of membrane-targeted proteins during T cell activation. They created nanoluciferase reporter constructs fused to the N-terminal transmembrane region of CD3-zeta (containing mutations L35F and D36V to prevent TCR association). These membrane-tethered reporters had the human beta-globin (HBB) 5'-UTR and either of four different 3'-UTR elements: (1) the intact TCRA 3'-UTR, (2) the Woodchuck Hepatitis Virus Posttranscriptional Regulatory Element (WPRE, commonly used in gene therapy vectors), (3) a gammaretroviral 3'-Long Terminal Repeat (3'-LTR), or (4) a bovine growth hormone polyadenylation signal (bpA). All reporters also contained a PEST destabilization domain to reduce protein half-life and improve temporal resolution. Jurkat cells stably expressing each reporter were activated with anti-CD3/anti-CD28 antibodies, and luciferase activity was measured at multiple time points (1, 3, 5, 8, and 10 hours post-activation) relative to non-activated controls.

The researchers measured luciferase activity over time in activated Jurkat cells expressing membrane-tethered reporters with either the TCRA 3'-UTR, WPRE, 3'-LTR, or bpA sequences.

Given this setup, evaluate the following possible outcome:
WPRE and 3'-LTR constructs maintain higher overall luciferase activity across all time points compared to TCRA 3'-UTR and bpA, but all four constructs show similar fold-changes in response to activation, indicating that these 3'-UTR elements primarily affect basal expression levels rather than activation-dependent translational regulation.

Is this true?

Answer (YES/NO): NO